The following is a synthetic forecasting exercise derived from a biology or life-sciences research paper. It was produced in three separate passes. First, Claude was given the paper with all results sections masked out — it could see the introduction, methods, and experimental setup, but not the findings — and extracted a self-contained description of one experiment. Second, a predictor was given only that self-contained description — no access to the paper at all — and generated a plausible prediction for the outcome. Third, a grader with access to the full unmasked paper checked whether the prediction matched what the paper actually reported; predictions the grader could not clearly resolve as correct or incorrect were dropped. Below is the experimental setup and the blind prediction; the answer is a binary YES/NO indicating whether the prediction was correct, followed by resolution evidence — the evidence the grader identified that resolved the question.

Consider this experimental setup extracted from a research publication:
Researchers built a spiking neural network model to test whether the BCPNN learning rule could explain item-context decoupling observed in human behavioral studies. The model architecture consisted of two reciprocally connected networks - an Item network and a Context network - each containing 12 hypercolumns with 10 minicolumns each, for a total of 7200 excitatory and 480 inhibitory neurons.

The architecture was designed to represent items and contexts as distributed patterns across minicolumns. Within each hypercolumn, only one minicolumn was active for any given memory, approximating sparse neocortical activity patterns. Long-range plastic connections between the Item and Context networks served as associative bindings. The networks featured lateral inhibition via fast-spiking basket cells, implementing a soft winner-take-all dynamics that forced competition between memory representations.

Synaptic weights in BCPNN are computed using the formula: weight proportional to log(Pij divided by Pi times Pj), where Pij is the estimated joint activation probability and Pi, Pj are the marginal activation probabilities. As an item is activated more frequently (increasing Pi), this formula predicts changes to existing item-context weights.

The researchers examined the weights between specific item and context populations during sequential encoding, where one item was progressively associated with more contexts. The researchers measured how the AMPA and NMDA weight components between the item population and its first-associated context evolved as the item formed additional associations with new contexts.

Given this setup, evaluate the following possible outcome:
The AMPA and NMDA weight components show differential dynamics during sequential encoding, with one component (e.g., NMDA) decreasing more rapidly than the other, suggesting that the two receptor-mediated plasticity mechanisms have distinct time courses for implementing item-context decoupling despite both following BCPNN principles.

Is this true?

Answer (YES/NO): NO